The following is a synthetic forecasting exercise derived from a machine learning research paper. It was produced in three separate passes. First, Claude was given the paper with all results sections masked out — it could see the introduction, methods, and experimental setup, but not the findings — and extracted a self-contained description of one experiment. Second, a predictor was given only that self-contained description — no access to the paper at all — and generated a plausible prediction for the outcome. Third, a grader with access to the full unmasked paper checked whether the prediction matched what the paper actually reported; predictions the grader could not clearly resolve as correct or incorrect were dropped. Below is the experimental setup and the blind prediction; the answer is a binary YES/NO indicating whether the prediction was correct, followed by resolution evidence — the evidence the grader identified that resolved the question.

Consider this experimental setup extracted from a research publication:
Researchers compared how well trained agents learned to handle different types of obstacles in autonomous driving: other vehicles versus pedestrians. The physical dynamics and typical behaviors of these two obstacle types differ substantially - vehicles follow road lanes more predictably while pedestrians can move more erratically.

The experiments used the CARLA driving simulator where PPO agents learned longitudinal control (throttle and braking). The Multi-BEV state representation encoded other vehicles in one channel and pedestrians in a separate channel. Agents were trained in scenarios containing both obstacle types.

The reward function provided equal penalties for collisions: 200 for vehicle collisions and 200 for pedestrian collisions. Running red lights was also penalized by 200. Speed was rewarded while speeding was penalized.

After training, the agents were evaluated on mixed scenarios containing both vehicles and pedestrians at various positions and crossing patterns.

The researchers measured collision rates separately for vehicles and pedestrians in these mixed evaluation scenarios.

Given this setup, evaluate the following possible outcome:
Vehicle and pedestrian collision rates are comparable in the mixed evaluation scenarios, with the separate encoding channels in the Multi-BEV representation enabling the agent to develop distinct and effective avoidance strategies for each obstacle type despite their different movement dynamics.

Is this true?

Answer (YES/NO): NO